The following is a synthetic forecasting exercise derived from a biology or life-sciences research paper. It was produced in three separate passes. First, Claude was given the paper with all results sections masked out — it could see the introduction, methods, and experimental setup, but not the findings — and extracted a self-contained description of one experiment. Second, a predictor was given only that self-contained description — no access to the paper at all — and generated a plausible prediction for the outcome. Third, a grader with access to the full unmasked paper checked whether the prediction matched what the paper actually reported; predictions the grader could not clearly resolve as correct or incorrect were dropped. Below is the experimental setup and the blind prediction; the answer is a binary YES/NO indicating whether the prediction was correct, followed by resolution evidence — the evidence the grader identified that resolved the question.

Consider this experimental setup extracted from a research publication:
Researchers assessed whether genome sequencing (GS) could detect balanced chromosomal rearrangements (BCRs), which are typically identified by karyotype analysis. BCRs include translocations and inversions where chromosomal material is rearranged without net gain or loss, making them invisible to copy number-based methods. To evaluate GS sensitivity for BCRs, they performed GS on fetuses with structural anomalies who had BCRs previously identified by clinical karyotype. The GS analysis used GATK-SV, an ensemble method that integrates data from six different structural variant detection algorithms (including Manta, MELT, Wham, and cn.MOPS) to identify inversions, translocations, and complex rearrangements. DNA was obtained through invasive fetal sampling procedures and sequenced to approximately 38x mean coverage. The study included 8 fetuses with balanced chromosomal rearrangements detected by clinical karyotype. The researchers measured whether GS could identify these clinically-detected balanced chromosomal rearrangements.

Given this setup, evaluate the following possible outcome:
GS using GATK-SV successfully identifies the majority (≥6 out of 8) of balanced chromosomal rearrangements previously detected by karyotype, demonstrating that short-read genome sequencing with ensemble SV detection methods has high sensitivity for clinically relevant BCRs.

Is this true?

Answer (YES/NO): NO